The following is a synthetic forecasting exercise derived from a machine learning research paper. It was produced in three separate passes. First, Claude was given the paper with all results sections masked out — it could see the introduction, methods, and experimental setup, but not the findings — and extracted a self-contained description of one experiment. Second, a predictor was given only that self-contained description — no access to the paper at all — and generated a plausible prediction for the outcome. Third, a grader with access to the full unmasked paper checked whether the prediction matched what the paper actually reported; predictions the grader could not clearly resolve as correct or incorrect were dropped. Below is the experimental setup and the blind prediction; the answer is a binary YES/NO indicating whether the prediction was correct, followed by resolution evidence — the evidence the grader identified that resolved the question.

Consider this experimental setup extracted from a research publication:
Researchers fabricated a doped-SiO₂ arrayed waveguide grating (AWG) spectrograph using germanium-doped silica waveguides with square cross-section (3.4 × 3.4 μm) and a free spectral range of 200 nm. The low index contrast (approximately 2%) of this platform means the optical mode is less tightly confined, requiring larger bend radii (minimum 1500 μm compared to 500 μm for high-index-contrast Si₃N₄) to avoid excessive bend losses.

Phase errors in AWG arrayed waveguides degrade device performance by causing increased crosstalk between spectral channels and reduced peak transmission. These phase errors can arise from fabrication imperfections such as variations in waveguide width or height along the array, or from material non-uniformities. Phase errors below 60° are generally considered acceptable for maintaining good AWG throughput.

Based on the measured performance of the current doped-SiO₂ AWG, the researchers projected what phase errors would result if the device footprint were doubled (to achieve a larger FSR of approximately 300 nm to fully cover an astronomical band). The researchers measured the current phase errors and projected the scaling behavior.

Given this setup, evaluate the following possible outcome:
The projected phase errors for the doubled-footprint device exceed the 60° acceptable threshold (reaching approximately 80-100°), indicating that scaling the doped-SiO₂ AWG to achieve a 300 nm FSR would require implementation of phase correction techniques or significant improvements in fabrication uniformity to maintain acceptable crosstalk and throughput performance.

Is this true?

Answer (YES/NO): NO